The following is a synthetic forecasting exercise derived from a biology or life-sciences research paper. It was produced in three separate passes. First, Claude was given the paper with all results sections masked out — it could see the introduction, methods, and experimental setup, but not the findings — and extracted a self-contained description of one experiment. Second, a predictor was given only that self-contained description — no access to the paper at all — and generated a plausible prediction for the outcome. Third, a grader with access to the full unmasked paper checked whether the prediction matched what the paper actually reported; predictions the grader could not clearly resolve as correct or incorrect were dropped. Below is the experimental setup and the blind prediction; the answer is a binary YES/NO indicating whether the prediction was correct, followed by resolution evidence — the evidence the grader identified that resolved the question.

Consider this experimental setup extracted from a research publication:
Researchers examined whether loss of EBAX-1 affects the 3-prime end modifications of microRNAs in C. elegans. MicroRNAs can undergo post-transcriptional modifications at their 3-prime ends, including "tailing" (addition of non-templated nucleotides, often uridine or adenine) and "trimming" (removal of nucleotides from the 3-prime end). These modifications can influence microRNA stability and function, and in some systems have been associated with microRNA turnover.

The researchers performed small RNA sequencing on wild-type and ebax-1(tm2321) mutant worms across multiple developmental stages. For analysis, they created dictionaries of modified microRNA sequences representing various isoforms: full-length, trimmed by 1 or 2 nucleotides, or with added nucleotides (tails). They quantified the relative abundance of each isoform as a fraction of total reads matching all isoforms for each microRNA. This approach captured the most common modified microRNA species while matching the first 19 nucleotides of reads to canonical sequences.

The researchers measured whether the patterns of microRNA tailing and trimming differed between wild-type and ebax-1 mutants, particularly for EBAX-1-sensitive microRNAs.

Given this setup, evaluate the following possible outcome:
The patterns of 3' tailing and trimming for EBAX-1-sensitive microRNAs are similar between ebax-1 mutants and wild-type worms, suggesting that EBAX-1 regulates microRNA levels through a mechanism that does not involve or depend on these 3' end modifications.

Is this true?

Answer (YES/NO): NO